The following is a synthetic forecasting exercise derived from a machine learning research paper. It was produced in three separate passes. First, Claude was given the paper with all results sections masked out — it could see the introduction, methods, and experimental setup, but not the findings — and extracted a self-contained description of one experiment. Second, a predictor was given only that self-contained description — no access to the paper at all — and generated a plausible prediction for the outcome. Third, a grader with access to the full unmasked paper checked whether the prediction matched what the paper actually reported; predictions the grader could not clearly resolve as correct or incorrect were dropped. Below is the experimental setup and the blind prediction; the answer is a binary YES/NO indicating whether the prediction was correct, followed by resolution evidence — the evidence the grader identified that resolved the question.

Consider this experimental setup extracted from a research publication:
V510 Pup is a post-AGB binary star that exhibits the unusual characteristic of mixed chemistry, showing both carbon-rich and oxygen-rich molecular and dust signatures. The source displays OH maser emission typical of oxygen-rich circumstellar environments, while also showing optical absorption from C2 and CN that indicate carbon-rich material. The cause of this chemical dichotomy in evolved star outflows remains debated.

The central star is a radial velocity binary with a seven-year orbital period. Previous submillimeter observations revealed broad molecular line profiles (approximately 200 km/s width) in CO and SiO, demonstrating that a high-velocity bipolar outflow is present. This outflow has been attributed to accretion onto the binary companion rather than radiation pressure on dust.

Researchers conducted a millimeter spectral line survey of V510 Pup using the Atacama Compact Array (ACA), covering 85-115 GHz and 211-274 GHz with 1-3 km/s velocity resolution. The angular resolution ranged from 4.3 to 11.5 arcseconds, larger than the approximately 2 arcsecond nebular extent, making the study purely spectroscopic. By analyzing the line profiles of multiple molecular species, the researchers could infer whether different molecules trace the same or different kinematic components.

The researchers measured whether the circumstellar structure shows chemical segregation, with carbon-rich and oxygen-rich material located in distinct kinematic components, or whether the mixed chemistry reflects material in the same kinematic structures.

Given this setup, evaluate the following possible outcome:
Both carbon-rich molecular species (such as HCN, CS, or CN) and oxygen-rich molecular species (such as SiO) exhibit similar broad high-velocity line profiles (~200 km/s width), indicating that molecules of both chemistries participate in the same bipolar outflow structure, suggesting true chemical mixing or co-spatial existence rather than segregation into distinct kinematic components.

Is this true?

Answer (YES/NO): NO